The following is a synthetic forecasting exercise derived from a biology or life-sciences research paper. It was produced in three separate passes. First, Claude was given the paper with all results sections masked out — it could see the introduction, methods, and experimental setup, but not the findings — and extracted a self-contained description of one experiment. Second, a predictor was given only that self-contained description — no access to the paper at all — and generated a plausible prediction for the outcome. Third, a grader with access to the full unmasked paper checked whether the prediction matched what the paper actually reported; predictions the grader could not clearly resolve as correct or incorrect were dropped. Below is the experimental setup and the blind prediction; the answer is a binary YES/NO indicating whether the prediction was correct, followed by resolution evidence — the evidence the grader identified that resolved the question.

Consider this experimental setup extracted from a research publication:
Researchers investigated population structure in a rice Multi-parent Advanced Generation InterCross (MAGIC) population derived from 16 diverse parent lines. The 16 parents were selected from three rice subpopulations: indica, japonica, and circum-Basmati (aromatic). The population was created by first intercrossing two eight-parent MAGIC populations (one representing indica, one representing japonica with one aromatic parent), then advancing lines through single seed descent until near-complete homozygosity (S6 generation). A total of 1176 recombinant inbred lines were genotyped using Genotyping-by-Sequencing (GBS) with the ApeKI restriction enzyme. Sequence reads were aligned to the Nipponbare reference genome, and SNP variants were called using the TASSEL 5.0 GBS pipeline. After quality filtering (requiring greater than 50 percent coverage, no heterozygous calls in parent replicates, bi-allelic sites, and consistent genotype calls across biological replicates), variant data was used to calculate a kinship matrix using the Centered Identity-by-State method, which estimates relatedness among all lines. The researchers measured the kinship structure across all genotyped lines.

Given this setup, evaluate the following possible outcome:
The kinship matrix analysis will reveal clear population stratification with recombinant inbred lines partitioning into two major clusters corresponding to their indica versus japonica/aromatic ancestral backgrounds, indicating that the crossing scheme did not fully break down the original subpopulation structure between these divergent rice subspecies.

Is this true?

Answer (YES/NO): NO